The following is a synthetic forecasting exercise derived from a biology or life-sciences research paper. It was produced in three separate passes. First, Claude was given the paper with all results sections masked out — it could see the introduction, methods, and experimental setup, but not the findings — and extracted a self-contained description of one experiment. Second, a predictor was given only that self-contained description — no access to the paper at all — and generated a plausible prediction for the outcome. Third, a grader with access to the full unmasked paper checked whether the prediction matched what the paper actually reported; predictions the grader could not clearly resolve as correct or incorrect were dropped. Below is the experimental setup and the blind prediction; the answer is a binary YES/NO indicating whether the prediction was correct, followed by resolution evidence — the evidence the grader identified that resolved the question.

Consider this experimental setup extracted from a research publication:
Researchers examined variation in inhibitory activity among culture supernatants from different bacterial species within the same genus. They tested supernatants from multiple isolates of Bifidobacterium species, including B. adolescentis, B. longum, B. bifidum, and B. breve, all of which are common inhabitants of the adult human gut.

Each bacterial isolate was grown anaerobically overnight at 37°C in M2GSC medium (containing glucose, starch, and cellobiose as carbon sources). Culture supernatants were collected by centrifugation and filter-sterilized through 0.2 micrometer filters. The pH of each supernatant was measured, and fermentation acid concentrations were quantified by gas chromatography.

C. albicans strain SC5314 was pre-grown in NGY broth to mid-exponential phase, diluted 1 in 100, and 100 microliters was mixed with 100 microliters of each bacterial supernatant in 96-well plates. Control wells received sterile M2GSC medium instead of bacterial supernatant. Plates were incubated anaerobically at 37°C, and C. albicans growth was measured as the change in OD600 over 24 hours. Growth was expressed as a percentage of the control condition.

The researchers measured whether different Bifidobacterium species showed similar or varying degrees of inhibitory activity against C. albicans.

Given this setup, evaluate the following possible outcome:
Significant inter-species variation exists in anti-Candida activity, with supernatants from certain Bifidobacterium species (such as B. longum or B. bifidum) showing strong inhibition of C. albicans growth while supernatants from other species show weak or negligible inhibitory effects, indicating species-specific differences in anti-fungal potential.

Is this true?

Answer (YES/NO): NO